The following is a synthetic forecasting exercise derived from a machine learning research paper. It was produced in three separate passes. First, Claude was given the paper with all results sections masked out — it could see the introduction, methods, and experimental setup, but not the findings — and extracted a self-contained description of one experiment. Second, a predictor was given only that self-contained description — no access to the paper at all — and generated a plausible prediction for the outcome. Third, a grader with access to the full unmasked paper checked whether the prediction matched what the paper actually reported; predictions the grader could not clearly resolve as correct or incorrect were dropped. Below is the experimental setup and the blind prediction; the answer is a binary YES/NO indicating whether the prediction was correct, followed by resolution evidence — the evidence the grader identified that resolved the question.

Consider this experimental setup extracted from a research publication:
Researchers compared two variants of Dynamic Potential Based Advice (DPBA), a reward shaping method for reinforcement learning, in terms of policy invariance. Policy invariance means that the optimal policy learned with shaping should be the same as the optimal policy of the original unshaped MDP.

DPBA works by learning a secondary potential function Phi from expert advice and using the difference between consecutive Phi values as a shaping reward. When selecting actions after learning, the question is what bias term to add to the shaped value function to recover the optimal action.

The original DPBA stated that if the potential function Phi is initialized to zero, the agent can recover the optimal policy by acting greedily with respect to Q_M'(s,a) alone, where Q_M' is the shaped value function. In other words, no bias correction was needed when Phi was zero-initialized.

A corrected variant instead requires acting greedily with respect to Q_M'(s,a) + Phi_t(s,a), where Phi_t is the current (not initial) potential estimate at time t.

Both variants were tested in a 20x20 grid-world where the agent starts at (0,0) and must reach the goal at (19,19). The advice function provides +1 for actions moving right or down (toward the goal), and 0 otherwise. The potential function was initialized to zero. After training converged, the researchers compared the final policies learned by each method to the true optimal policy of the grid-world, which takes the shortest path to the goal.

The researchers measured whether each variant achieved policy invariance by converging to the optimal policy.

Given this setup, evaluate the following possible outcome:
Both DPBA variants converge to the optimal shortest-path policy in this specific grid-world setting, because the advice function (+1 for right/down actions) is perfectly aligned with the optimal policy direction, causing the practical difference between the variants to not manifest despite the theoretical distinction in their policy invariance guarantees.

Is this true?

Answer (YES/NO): YES